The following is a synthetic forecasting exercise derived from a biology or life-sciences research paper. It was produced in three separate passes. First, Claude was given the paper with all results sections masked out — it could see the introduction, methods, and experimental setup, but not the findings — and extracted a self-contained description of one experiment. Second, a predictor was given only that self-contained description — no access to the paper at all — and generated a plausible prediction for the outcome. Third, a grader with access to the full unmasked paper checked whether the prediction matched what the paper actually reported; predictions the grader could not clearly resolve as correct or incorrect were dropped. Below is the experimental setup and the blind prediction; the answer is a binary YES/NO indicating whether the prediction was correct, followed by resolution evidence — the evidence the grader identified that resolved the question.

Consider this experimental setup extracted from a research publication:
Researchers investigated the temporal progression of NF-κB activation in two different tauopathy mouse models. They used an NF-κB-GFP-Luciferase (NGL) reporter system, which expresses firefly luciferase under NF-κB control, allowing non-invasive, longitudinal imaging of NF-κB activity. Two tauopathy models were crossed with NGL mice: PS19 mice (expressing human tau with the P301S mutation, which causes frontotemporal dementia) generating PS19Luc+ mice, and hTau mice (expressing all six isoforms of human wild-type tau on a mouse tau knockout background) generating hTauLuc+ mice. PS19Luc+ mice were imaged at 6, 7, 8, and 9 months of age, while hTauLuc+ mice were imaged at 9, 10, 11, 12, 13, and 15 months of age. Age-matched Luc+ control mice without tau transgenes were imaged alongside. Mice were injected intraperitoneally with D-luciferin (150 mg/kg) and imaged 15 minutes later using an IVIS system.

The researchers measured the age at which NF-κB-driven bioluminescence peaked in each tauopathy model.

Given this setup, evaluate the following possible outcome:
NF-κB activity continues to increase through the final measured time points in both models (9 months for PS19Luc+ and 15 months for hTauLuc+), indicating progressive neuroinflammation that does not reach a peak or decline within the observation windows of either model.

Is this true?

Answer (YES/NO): NO